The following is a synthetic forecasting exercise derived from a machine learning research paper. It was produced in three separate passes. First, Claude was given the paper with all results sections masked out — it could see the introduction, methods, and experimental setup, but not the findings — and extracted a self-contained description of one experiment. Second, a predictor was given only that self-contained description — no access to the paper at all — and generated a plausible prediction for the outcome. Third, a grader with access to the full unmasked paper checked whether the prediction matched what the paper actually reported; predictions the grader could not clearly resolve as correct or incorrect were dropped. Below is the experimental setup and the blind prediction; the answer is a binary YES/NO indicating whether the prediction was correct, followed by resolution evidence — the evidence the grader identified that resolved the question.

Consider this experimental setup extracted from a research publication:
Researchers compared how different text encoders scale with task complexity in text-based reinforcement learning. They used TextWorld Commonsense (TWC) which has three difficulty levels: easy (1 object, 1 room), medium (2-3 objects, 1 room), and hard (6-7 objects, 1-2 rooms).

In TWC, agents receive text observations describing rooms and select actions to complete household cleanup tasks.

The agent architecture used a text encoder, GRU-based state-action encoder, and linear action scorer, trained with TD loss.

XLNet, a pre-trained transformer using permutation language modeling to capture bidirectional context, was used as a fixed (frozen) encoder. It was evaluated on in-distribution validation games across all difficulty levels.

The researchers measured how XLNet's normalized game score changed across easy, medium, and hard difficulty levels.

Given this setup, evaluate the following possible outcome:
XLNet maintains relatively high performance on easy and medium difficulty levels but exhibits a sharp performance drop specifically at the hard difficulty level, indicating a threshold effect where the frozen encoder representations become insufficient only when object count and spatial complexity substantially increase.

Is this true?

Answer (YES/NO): NO